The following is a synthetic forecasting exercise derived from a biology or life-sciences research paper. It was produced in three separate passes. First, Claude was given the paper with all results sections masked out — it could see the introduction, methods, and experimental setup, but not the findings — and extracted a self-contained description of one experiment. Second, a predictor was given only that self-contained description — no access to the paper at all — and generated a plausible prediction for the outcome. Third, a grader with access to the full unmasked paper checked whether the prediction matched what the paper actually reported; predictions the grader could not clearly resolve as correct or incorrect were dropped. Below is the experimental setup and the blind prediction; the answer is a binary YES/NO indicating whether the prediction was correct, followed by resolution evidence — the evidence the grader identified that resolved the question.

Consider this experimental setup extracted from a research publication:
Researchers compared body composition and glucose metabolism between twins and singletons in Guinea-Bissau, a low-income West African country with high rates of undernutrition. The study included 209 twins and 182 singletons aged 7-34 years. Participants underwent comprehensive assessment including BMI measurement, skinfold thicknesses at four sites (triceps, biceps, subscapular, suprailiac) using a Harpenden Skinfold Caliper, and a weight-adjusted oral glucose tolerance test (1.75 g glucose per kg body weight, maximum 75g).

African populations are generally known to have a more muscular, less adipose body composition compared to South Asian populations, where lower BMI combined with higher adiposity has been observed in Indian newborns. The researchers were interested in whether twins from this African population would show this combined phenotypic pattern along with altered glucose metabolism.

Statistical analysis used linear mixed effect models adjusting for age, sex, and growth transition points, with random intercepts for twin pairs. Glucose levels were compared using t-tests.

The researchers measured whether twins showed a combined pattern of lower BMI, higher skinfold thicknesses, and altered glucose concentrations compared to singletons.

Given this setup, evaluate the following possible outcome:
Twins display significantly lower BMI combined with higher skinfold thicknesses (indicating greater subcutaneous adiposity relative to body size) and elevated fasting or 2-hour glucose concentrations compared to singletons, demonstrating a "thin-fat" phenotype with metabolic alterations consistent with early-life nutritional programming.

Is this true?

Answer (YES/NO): YES